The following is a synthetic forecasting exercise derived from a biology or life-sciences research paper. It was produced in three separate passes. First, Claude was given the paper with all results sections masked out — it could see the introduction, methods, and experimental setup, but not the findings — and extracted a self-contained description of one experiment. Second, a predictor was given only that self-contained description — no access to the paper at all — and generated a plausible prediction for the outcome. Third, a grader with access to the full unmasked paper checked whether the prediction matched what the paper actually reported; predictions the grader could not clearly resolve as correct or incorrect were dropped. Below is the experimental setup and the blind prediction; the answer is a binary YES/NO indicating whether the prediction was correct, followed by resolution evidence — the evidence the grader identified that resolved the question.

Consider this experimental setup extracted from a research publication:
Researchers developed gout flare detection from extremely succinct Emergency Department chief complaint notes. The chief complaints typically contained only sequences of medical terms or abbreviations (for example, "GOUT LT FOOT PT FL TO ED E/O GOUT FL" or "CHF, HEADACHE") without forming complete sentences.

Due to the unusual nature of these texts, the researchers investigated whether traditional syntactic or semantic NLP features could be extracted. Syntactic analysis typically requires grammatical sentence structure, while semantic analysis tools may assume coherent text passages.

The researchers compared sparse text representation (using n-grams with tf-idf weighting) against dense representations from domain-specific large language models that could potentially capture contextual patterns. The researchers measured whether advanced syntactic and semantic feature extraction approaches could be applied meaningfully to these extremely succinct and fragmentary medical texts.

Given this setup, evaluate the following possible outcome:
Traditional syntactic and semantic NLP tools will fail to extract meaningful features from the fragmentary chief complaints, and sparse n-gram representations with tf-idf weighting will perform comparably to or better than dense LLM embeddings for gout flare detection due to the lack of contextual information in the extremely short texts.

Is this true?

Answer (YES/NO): NO